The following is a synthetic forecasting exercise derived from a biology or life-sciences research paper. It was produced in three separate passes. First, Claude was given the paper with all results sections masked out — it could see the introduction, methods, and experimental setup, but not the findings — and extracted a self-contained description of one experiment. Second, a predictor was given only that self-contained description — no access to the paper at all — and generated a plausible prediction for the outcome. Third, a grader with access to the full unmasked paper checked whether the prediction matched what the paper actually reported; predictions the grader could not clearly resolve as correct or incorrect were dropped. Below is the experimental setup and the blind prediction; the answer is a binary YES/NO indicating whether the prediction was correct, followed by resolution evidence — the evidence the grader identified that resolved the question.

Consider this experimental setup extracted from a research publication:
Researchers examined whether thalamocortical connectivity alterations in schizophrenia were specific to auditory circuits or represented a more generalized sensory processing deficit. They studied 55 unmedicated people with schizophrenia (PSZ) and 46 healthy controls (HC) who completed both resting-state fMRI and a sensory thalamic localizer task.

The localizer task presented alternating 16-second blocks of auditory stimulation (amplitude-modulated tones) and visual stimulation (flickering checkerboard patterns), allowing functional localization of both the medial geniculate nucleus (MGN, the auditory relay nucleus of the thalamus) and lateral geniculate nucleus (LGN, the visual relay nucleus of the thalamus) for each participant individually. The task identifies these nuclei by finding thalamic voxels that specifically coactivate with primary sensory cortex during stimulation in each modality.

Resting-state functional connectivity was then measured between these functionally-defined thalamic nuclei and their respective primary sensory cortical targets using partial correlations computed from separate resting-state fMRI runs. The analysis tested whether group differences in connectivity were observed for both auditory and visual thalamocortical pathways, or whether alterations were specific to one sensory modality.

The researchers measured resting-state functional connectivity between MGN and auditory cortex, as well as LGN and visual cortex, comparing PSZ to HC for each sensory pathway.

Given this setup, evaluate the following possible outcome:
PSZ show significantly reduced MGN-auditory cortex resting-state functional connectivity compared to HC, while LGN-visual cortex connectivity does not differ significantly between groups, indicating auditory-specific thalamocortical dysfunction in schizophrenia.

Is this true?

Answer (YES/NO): NO